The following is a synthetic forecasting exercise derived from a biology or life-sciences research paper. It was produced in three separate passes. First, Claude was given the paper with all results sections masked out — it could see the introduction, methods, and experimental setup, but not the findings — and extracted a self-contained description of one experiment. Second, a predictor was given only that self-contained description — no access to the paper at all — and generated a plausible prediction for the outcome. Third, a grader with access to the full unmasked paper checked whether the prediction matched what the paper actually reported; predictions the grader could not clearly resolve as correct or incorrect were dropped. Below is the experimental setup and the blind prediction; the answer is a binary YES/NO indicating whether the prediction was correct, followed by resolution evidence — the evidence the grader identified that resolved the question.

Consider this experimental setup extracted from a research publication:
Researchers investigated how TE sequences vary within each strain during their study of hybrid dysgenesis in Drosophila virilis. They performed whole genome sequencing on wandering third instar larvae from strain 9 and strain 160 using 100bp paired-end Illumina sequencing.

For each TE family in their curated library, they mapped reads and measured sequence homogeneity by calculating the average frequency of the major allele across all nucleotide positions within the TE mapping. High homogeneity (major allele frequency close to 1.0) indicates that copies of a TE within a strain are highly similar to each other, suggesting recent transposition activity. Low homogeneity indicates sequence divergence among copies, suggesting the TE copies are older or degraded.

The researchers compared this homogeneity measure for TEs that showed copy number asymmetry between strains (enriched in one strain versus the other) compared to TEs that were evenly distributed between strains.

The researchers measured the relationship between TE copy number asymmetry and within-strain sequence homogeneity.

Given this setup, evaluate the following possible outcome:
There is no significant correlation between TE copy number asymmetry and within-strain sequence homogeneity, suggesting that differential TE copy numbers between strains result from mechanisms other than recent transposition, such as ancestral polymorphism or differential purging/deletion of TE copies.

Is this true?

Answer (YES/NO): NO